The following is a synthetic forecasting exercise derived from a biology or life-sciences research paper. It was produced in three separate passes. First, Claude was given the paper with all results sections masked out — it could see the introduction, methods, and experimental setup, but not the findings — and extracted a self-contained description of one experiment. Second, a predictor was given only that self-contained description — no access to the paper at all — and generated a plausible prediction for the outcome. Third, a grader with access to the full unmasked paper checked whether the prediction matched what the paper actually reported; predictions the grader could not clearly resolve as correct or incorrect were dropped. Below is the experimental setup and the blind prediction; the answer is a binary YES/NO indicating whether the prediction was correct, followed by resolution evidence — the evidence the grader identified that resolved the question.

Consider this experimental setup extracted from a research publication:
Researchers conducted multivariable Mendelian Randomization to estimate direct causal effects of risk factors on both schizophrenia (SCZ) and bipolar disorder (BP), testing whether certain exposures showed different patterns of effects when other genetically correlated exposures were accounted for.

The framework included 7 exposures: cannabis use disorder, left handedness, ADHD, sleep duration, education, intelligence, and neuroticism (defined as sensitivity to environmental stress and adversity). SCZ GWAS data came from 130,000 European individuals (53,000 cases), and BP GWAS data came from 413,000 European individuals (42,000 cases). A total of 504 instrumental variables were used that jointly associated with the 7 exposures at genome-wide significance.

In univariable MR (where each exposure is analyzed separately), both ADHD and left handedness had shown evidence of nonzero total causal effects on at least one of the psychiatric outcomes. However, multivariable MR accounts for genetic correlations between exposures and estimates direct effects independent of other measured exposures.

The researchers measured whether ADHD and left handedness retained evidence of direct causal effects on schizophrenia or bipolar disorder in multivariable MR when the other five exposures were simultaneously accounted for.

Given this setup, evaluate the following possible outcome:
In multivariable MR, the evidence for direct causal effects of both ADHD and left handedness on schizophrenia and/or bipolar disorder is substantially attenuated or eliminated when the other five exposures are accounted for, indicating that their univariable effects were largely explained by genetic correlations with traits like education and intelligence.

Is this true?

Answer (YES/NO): NO